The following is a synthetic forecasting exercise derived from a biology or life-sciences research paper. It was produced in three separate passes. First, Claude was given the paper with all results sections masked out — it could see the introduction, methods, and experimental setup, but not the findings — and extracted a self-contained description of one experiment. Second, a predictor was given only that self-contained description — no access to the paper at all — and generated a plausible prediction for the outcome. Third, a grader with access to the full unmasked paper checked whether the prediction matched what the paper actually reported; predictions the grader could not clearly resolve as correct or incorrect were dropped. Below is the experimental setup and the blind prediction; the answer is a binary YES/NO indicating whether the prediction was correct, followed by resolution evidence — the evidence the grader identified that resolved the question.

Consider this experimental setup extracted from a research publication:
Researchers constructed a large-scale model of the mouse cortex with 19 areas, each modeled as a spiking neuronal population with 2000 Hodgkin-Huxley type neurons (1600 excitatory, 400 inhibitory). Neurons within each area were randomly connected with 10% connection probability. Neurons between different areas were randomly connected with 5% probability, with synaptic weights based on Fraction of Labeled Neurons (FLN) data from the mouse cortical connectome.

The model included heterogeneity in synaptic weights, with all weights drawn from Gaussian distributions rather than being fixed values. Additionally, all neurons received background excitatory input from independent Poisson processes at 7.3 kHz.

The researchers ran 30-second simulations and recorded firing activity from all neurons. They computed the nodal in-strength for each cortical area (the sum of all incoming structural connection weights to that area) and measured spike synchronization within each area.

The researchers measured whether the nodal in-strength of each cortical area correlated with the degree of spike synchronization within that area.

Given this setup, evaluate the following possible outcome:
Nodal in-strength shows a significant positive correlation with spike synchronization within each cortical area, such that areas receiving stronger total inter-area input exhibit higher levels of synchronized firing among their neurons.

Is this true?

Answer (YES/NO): YES